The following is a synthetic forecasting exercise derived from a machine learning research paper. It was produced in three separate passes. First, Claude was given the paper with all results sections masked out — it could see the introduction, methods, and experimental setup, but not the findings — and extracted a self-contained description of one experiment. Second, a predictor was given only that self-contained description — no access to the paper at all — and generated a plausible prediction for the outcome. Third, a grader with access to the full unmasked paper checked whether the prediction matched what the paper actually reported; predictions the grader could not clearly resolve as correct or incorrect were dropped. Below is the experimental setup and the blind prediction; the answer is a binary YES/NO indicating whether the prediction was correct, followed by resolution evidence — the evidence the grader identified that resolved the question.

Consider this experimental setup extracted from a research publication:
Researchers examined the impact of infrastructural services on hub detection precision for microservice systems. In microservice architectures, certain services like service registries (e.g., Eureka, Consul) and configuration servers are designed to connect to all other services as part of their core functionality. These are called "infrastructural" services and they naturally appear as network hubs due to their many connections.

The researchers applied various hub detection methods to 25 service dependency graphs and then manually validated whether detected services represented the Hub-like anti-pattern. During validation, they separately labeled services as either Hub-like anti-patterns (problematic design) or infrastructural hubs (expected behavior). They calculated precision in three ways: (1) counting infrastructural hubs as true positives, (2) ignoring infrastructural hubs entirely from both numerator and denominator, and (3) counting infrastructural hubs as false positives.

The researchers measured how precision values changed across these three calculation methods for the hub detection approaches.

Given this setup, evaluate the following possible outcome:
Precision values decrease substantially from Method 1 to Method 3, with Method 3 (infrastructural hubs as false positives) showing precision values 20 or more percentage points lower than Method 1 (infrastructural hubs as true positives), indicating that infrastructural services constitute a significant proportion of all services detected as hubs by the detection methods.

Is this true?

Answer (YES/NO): YES